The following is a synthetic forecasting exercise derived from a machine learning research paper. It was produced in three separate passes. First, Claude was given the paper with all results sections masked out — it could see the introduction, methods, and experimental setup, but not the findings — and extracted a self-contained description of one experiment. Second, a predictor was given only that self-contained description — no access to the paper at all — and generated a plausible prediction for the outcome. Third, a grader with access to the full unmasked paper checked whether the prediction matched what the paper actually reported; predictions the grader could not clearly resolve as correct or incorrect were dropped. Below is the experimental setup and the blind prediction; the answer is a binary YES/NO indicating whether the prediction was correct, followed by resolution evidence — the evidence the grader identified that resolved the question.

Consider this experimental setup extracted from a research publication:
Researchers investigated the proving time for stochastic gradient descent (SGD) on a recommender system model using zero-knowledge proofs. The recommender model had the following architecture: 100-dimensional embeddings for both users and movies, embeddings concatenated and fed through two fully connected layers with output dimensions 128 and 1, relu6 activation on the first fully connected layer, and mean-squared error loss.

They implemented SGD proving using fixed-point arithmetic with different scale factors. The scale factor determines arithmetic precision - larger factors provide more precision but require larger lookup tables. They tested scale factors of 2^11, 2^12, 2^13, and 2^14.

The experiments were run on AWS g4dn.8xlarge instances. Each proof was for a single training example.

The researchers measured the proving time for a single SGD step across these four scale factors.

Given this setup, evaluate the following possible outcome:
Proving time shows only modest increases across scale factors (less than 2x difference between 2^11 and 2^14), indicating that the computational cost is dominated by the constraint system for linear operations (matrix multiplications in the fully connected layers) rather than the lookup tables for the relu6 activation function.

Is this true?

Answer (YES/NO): NO